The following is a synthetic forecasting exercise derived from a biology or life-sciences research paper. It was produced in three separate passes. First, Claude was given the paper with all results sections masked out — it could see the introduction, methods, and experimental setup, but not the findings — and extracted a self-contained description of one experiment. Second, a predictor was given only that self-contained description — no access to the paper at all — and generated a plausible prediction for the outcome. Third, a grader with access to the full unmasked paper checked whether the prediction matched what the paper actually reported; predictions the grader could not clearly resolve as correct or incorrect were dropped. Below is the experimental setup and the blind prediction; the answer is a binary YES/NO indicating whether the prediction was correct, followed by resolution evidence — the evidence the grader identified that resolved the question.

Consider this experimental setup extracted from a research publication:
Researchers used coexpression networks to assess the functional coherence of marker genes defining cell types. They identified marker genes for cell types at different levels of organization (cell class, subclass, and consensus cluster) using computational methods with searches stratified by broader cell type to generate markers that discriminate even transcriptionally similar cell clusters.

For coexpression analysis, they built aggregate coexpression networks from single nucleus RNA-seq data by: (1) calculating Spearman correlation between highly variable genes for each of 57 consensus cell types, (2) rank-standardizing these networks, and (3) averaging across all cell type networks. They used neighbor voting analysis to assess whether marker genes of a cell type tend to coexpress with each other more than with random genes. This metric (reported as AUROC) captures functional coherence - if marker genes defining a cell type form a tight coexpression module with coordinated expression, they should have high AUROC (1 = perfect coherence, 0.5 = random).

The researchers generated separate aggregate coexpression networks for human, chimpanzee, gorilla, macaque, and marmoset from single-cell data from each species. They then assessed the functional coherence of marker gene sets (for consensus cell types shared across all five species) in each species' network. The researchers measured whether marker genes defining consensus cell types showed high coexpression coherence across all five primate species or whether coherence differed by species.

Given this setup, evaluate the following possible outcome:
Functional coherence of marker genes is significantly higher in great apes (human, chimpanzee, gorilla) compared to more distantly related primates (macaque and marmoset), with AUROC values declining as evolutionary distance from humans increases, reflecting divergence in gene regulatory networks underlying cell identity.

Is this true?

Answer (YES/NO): NO